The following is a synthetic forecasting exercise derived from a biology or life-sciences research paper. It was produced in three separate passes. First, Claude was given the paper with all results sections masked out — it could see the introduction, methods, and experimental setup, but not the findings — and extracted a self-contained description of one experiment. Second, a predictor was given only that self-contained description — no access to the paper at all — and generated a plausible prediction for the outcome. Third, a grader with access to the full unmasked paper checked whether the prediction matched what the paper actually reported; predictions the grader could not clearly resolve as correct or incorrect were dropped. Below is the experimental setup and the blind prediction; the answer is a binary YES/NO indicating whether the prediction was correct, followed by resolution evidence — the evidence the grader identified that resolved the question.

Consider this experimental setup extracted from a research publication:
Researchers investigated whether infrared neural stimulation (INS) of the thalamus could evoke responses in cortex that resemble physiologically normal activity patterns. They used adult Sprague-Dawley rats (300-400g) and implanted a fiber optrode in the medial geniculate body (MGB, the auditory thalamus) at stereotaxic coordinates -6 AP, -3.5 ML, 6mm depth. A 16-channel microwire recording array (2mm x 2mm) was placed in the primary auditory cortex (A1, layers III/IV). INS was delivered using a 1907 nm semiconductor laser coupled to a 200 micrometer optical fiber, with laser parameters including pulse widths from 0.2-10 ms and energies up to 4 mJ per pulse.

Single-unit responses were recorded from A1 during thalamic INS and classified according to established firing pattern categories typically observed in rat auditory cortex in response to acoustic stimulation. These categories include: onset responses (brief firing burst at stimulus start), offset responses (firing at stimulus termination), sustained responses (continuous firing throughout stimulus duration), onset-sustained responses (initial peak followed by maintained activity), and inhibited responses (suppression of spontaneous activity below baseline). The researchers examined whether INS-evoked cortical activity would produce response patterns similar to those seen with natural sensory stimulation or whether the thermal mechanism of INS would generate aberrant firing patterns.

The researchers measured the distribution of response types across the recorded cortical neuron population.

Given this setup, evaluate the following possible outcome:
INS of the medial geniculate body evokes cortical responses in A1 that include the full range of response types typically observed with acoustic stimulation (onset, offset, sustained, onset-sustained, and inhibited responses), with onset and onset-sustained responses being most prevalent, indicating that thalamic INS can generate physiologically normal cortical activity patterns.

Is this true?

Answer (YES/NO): NO